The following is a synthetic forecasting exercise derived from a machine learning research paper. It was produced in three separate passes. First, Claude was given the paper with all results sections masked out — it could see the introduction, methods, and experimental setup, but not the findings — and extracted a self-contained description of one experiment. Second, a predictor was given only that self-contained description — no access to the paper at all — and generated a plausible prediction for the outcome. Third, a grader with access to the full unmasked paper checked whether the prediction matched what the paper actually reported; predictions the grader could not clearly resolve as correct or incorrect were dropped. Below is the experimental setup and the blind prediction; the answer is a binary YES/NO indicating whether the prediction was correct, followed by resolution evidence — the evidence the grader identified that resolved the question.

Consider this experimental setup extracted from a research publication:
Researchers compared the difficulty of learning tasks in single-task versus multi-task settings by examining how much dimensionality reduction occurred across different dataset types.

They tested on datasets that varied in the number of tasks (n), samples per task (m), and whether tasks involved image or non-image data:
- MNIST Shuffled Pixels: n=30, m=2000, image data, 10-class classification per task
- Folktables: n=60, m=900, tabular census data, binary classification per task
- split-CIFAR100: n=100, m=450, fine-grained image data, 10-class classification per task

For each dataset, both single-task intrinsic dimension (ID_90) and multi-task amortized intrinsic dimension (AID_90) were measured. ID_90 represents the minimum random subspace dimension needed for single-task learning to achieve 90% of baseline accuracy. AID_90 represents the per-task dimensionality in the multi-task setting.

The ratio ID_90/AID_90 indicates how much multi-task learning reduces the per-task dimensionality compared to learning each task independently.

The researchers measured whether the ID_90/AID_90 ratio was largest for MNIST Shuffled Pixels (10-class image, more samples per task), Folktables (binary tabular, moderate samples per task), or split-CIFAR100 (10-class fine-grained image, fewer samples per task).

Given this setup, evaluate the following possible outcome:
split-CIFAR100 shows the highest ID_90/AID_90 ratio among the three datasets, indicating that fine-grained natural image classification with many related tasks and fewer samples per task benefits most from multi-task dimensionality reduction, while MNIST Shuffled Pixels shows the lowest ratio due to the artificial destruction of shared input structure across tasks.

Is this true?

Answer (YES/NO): NO